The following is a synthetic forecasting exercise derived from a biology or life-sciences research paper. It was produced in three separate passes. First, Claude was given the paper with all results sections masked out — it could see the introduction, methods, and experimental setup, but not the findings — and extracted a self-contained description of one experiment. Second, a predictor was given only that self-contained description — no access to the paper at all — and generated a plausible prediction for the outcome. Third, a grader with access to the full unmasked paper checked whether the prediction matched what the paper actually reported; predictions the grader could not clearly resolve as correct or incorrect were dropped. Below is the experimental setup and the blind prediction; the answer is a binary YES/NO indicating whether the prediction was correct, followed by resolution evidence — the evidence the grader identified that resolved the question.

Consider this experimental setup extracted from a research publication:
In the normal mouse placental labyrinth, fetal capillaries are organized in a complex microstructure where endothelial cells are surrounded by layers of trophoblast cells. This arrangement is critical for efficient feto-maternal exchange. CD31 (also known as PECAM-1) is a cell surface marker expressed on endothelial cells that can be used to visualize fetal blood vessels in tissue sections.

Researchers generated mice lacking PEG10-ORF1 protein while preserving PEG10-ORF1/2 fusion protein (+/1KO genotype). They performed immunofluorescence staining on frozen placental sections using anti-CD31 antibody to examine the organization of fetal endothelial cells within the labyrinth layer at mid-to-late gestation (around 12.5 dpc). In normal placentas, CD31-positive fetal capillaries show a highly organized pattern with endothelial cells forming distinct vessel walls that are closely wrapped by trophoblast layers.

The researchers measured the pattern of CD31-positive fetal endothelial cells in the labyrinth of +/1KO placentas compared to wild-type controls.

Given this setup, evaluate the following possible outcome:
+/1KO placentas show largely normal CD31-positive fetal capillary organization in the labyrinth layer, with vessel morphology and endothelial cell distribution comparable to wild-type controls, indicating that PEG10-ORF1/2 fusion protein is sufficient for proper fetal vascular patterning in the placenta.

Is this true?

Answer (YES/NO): NO